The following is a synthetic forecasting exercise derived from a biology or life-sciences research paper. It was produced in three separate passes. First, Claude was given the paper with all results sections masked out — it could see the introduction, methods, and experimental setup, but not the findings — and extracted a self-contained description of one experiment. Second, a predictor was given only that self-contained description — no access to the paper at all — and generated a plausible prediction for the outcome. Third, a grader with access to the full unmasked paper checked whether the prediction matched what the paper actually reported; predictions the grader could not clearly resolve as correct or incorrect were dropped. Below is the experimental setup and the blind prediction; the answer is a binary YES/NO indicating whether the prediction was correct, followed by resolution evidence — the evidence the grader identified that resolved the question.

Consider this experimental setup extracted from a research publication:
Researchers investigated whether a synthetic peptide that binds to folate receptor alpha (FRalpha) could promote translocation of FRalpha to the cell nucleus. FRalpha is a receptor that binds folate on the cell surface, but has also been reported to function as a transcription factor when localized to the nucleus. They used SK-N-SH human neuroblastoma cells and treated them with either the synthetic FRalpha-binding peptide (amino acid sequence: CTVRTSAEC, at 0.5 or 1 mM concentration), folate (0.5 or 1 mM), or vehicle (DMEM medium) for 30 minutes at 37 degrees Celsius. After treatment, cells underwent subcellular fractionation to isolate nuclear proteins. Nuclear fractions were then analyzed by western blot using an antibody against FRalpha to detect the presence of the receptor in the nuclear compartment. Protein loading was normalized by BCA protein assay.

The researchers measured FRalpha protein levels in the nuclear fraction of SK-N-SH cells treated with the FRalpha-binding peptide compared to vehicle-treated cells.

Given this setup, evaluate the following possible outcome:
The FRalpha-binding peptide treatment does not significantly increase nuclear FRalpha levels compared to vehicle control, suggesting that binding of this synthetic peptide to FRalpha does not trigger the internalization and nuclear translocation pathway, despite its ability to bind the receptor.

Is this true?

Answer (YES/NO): NO